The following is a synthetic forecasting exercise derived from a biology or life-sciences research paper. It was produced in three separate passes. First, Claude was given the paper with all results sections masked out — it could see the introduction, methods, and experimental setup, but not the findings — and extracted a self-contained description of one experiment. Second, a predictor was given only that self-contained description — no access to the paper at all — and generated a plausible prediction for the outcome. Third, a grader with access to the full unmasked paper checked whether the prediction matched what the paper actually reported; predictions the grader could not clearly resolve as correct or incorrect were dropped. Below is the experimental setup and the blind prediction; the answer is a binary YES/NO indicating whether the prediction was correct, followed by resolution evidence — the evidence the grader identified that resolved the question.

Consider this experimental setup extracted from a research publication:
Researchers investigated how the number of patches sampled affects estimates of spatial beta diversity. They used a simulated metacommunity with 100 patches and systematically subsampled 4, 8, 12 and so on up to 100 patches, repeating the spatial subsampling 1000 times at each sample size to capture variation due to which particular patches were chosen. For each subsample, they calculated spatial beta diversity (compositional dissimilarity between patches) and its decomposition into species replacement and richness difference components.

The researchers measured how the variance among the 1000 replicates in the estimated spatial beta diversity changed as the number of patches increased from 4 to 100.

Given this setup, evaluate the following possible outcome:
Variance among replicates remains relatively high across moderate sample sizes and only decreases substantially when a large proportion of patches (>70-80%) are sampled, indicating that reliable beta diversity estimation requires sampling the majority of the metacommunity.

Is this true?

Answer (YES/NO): NO